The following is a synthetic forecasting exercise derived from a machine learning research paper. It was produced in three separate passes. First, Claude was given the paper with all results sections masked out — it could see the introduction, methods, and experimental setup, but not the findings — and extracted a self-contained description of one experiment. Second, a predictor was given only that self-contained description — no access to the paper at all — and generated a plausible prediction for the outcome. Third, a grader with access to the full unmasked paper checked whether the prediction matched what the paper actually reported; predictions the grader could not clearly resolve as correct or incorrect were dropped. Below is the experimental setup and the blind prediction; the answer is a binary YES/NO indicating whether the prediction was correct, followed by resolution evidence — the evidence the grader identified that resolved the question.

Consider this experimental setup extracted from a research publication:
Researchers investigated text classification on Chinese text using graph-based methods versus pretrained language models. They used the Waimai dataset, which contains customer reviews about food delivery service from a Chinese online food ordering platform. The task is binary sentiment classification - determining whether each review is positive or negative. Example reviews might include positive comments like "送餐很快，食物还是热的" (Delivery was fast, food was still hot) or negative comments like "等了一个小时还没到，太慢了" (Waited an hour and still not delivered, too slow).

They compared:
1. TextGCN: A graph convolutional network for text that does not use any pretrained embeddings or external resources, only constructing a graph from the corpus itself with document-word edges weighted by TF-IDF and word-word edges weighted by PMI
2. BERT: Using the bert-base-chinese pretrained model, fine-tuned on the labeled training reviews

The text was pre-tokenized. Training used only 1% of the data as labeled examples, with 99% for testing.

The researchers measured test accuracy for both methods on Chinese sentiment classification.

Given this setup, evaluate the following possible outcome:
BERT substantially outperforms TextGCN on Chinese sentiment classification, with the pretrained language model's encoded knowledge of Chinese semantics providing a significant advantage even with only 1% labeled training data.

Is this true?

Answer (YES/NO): NO